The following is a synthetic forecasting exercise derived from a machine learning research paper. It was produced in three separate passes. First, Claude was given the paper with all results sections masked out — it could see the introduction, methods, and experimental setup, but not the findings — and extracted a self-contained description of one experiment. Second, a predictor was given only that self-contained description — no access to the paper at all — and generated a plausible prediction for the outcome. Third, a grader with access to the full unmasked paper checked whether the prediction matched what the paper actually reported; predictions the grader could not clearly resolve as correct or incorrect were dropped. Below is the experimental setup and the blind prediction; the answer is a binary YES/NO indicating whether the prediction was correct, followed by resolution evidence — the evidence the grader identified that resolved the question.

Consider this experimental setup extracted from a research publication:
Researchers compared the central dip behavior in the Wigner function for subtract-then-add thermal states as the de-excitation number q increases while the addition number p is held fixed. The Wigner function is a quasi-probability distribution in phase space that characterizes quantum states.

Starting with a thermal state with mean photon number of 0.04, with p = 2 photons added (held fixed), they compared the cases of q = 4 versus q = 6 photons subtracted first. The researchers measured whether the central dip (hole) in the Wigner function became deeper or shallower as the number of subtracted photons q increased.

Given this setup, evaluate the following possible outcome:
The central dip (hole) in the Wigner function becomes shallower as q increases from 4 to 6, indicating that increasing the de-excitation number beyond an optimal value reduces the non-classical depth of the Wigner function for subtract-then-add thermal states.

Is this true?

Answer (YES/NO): YES